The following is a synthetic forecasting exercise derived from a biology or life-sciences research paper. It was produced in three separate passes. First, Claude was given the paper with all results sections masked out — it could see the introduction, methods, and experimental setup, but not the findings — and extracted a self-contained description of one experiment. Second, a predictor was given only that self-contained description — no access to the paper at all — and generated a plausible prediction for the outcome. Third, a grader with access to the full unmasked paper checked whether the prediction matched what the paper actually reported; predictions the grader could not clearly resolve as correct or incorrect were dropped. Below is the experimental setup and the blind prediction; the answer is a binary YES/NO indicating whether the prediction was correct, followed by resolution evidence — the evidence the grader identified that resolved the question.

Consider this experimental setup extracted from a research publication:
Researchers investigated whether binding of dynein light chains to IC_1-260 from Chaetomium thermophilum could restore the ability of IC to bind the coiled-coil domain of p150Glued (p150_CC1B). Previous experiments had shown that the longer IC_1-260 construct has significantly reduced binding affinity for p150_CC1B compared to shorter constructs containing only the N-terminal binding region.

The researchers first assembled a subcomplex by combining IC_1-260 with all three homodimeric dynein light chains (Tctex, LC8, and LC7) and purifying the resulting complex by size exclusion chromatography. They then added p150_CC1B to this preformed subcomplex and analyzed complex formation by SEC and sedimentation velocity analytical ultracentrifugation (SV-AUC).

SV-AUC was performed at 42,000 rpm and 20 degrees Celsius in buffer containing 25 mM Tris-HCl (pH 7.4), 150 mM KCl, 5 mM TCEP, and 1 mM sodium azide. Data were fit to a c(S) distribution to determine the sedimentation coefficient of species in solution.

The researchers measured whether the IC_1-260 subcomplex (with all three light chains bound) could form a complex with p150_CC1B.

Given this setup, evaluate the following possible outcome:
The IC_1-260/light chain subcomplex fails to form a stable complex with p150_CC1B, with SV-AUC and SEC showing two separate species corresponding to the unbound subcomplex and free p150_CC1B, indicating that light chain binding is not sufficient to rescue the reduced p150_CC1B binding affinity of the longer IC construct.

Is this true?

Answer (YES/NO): NO